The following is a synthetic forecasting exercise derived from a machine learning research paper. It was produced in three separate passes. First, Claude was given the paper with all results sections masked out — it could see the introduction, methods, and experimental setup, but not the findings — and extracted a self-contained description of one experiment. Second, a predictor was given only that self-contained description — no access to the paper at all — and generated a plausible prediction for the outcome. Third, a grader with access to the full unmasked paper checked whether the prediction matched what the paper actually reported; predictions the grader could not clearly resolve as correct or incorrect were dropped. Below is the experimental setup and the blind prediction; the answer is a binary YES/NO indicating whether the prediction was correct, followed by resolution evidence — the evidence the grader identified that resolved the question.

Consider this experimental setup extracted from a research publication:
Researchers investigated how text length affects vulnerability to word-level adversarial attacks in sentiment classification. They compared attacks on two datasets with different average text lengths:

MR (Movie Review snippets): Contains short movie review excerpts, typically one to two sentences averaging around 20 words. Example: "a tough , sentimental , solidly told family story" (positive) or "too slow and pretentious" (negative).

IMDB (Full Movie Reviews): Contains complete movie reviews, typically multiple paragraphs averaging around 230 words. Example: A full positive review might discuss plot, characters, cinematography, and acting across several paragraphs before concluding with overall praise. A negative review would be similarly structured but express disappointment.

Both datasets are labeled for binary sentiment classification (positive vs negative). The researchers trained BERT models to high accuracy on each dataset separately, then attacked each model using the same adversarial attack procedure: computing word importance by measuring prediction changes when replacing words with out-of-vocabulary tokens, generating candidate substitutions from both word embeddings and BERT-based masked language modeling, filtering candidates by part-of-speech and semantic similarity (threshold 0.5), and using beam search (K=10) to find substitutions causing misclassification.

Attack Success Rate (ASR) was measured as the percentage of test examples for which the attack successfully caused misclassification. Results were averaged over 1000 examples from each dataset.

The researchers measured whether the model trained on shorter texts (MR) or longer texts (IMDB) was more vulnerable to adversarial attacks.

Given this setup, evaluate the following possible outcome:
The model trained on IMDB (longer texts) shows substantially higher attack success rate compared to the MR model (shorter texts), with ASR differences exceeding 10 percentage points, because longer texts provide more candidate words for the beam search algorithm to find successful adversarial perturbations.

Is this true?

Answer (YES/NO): NO